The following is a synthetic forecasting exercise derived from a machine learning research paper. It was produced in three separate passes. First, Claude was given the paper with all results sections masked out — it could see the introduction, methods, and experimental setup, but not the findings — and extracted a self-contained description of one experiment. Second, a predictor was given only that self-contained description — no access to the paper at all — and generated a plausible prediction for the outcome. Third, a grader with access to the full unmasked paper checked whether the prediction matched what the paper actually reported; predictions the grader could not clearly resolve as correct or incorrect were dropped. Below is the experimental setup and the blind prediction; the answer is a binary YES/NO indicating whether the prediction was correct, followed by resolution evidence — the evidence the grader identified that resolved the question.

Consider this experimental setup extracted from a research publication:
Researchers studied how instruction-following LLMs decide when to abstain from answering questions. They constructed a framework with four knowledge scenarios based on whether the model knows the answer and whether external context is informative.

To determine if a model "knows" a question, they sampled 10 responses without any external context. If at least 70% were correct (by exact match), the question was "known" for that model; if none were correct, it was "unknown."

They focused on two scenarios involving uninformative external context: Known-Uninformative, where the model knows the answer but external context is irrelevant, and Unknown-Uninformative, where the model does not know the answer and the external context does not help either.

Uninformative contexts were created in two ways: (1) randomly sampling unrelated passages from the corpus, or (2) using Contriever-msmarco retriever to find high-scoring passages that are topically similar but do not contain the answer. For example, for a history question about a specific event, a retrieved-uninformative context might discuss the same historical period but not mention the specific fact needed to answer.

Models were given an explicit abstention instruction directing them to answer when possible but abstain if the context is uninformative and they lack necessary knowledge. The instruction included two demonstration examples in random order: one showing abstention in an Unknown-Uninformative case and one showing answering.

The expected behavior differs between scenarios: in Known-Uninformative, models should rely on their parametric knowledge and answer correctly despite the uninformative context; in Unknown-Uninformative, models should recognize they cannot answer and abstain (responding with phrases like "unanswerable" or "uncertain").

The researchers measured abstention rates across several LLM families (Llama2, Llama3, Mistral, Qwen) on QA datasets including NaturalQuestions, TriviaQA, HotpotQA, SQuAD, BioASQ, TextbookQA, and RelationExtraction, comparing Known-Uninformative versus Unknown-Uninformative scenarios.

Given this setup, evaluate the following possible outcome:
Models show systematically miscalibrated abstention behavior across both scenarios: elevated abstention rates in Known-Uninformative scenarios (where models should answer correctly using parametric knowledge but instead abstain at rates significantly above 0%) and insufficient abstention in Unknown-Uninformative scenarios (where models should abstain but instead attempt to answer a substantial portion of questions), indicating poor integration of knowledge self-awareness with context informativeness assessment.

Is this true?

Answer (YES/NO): NO